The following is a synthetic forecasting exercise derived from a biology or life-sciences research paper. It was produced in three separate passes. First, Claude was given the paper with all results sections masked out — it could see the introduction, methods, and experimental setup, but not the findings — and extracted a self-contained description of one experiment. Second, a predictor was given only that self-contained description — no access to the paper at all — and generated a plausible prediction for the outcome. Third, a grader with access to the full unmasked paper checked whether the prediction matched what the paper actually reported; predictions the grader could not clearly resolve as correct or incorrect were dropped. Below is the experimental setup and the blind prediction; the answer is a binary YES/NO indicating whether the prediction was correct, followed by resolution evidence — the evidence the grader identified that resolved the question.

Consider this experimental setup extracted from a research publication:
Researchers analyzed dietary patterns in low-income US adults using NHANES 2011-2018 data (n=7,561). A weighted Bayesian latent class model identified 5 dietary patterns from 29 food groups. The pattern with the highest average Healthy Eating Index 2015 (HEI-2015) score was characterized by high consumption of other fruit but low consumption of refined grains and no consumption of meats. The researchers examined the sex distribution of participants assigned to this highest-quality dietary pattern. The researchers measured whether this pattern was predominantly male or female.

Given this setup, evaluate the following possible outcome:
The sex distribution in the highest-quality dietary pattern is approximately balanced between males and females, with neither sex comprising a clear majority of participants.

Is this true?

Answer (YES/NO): NO